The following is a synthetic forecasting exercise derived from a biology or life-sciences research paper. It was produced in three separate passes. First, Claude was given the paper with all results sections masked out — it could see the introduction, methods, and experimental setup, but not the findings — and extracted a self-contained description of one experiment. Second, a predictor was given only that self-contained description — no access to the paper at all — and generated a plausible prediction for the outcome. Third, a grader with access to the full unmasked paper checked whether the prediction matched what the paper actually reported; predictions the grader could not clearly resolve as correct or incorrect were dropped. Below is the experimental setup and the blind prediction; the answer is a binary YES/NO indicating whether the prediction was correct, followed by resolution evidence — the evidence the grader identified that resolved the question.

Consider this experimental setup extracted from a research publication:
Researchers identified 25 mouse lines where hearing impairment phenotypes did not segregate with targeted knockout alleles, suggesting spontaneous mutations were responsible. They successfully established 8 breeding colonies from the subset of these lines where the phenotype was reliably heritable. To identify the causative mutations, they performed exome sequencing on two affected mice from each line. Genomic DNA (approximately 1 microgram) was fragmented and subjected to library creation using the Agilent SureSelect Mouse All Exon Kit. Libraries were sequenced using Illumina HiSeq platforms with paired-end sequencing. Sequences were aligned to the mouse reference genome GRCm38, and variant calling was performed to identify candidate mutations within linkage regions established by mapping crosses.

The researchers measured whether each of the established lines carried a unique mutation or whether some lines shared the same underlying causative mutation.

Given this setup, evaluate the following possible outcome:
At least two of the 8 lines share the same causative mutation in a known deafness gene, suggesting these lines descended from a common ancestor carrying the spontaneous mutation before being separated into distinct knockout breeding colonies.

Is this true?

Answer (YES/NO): NO